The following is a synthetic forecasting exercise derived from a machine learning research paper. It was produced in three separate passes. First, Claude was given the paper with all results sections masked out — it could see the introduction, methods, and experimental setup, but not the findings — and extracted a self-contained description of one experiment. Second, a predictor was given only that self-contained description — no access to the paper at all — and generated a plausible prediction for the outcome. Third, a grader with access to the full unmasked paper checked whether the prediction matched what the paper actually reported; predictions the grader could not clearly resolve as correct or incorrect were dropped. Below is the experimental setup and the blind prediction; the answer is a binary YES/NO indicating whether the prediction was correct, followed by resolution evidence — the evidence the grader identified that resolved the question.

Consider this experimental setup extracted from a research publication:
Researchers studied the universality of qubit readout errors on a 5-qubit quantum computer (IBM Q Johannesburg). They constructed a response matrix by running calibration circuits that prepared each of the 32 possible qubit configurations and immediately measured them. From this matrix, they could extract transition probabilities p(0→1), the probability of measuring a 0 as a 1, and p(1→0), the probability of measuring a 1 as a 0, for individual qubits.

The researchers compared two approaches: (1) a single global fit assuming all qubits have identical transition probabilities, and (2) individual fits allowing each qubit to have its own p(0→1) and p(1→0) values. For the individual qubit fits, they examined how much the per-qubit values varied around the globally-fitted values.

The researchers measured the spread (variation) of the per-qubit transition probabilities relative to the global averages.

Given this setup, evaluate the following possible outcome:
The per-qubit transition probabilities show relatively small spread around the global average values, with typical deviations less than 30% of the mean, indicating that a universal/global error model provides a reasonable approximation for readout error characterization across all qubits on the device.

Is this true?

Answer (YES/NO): NO